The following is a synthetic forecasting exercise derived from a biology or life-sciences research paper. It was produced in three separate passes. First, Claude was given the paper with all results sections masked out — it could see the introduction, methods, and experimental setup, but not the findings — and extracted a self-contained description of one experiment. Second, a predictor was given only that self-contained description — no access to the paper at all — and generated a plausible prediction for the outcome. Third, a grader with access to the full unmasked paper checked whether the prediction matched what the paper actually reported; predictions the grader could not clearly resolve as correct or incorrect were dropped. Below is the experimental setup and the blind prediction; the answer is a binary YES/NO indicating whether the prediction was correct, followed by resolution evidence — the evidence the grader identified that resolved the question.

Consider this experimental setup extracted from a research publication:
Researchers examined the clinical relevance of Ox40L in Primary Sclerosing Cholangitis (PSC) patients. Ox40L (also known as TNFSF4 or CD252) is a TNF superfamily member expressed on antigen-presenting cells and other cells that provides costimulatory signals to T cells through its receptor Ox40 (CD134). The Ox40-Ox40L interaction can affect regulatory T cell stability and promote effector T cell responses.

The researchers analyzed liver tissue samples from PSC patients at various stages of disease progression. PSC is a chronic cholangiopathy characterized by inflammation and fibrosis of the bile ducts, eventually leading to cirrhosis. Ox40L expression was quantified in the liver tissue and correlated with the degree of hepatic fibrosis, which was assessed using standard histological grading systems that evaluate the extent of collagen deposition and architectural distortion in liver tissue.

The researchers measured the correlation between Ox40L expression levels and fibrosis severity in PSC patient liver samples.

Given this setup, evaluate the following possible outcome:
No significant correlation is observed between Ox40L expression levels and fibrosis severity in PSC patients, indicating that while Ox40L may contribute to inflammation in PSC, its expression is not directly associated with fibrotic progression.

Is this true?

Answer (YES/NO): NO